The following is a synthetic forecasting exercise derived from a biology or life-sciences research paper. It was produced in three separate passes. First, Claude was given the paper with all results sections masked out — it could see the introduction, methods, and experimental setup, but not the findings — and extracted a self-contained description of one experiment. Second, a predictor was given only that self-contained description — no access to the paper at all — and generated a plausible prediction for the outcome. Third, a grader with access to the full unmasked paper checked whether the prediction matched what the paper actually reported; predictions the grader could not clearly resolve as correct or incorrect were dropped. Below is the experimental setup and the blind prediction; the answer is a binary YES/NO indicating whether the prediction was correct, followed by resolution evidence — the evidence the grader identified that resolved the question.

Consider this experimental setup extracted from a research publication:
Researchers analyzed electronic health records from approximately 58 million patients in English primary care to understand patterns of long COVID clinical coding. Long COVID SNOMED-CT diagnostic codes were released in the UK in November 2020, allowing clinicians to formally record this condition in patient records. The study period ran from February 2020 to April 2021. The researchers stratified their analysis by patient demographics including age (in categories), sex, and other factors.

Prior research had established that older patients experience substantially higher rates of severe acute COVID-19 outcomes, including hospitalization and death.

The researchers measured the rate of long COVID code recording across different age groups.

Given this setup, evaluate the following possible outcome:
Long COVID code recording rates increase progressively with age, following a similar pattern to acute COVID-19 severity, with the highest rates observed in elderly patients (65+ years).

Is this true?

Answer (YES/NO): NO